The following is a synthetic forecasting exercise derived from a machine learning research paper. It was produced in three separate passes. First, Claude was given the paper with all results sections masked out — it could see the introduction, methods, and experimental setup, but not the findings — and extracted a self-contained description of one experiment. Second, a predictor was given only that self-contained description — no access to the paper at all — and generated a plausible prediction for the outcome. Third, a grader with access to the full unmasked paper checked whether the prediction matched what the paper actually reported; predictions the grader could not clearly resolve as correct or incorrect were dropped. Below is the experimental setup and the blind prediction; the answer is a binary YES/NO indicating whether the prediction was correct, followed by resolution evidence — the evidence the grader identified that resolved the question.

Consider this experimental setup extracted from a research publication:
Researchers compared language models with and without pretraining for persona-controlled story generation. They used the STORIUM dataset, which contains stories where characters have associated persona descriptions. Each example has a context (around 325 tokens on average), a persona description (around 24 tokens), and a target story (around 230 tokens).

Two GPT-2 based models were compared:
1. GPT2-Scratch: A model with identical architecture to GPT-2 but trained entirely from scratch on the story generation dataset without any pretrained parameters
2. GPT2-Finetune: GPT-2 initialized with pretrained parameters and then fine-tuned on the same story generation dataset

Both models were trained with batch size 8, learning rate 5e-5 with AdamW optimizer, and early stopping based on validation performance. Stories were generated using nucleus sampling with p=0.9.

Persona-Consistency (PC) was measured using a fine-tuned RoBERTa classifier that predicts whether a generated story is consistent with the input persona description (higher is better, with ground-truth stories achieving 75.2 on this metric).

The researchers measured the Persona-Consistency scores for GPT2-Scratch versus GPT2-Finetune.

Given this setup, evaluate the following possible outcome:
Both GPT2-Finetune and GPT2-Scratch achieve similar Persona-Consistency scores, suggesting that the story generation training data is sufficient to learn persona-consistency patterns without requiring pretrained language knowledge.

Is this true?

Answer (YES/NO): NO